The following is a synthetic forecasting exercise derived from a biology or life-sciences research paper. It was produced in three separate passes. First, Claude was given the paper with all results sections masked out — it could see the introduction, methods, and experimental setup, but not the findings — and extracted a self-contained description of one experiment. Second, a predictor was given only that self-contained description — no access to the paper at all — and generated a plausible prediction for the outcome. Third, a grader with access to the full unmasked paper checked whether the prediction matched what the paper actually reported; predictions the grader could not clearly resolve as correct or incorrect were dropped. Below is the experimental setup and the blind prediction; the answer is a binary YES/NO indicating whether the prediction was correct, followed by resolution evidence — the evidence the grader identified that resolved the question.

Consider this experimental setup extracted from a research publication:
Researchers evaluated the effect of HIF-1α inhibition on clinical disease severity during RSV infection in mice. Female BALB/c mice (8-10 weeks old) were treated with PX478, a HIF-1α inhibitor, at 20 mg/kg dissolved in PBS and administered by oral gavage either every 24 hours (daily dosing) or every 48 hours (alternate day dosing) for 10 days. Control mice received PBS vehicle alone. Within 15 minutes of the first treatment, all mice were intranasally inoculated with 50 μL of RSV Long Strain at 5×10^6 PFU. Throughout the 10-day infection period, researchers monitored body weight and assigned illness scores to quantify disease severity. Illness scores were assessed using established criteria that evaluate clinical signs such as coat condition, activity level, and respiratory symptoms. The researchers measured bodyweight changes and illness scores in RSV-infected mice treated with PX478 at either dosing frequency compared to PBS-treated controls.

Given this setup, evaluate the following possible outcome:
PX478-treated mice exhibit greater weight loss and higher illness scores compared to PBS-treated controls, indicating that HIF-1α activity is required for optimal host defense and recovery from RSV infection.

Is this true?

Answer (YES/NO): YES